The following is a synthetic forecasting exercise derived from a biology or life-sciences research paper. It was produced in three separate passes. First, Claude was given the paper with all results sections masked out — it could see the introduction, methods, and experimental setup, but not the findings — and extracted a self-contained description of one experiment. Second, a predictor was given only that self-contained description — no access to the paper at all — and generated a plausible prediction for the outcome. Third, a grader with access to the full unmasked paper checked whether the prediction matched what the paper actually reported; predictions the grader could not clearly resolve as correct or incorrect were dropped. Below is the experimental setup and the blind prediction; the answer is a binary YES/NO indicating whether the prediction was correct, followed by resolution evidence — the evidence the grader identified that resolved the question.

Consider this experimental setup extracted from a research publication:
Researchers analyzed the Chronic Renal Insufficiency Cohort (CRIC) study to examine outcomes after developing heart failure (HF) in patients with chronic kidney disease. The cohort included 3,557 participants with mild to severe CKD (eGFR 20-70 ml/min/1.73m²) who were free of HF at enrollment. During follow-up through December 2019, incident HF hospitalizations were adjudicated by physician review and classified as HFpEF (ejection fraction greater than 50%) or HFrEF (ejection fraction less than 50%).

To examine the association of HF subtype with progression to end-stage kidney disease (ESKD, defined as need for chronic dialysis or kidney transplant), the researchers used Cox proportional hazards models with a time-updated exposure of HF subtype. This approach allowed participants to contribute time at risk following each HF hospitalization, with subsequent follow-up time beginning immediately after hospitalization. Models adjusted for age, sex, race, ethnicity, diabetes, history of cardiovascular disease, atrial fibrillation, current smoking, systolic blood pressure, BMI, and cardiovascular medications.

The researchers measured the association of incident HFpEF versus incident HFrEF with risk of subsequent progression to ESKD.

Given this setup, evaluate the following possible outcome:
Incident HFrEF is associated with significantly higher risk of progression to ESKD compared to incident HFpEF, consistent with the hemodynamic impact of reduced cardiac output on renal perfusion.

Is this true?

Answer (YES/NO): NO